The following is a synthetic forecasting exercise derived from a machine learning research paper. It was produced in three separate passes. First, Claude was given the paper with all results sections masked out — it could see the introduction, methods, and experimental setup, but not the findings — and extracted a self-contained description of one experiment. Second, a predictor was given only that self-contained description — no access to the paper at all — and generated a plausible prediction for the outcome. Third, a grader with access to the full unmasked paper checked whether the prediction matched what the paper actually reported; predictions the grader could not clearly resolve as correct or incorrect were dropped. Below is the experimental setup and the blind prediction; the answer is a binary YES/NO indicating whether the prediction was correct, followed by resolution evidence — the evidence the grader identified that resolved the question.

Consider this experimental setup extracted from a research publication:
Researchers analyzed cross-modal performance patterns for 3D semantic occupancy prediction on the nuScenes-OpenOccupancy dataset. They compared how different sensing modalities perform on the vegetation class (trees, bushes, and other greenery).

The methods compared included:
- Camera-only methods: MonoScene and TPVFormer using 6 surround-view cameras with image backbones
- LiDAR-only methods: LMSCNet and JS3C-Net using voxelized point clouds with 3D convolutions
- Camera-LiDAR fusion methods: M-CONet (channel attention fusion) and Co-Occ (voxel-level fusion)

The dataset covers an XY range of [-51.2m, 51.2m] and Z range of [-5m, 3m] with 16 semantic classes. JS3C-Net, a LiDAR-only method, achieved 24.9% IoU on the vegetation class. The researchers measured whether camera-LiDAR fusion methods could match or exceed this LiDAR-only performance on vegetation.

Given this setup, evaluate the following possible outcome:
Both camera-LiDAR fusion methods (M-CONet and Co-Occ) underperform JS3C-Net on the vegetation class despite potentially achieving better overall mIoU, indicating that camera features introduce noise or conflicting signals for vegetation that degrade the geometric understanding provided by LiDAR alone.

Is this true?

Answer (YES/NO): YES